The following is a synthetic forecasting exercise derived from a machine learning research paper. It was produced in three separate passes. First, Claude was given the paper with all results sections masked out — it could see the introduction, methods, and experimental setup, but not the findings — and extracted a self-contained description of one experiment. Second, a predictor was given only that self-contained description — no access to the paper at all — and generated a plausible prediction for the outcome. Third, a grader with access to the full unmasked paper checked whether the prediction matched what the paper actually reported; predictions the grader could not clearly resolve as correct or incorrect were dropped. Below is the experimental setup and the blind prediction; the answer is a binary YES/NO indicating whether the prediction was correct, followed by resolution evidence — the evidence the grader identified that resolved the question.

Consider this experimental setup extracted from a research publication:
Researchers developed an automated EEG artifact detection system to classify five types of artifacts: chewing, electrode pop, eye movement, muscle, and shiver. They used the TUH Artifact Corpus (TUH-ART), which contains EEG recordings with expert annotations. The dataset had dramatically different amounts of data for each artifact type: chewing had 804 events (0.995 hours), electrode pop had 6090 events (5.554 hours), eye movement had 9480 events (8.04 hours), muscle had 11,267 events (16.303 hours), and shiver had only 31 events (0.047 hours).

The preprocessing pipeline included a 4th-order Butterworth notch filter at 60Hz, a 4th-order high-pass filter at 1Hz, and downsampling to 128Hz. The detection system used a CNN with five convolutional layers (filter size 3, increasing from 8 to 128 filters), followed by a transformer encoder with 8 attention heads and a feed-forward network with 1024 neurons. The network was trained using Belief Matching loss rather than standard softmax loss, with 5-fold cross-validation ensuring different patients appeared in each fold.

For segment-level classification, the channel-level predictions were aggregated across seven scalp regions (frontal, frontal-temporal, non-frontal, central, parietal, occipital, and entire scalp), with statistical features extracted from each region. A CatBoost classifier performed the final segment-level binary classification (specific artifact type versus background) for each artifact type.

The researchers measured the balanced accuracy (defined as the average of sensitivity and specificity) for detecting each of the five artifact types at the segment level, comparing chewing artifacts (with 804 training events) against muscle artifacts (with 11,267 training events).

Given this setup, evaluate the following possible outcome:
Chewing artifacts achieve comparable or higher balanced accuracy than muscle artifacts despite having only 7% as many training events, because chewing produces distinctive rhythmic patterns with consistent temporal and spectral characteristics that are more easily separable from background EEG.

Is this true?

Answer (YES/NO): YES